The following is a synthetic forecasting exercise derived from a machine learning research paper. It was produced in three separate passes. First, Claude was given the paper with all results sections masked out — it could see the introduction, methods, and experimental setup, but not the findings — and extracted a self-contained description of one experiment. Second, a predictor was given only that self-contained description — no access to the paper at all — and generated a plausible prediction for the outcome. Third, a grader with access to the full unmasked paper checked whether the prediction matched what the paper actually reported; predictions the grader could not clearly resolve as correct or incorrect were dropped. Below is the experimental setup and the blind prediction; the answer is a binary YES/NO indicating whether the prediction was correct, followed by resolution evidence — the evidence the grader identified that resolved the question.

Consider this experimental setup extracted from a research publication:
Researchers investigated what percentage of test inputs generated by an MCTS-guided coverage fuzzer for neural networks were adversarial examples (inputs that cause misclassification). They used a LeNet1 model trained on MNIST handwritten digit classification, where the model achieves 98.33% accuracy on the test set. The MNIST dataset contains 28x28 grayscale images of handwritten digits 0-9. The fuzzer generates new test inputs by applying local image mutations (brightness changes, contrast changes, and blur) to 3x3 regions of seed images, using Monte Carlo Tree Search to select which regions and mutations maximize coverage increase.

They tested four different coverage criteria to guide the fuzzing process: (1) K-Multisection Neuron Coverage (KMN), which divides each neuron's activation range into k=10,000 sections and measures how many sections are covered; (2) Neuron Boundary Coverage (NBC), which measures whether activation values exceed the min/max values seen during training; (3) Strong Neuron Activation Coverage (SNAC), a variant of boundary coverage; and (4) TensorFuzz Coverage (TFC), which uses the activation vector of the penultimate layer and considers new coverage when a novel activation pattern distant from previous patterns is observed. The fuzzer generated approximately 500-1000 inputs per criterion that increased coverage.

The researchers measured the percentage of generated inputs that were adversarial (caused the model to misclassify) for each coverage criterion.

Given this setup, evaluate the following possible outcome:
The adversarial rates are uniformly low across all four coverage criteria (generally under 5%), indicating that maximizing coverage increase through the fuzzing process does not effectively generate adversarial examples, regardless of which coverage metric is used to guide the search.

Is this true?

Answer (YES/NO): NO